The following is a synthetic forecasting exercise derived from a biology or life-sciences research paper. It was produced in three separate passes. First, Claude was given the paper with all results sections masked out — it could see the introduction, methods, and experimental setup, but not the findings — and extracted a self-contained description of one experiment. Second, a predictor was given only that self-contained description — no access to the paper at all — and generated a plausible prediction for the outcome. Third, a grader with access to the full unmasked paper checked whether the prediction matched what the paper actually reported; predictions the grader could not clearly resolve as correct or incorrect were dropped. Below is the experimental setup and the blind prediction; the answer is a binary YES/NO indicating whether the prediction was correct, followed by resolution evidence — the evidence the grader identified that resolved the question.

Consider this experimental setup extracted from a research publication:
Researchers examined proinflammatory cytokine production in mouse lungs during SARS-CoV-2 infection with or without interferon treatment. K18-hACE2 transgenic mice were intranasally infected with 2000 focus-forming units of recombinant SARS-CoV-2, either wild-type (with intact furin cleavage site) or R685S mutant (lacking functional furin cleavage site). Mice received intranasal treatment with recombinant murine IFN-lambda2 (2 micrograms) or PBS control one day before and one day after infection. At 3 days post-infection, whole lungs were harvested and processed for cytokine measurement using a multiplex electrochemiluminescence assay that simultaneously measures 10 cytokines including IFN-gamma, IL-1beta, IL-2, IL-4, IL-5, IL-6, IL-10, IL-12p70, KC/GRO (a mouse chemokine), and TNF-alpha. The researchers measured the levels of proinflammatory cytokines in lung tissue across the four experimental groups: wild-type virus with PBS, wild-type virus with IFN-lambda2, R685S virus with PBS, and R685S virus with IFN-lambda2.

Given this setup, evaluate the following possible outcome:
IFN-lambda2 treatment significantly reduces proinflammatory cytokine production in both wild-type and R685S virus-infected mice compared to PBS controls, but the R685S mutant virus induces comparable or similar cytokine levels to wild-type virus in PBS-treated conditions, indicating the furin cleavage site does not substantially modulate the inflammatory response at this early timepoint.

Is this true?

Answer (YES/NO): YES